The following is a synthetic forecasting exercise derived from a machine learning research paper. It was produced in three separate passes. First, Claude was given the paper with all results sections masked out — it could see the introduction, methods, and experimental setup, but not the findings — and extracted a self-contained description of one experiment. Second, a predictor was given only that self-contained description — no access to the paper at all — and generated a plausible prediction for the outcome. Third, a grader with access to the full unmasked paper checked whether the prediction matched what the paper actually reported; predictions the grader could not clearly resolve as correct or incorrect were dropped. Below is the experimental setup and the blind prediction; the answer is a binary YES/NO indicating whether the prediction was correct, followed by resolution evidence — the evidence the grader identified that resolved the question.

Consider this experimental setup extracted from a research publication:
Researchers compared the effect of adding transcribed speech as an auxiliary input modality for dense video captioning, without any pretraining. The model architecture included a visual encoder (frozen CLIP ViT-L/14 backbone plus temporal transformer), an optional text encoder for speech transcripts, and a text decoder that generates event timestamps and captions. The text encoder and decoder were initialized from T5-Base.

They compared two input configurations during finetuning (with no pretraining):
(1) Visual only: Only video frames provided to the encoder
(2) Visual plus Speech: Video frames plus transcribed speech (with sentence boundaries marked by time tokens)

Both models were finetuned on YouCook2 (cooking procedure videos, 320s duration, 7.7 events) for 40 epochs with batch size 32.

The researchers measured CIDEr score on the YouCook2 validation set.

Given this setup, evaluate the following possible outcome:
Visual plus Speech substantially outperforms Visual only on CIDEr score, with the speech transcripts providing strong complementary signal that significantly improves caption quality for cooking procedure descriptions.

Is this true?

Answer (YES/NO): NO